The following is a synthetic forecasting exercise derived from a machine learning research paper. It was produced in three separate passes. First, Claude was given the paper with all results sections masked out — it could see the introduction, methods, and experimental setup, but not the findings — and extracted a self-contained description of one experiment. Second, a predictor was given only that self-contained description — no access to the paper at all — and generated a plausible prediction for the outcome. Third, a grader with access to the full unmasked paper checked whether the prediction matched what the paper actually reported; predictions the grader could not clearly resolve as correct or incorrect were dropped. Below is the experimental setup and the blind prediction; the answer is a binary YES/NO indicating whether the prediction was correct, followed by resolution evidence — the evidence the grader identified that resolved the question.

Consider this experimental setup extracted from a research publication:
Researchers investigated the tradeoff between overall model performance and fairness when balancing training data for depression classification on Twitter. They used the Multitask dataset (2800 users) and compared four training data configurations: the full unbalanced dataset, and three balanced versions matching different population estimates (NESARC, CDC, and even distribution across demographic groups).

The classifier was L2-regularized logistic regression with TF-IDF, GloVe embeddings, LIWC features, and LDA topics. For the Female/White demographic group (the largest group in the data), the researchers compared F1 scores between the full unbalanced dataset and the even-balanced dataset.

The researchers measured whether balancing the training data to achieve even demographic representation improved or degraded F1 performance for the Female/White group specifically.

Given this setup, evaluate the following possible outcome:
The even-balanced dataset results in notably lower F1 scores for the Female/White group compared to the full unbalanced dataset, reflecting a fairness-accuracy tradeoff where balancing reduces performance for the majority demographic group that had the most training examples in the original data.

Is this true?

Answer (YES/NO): YES